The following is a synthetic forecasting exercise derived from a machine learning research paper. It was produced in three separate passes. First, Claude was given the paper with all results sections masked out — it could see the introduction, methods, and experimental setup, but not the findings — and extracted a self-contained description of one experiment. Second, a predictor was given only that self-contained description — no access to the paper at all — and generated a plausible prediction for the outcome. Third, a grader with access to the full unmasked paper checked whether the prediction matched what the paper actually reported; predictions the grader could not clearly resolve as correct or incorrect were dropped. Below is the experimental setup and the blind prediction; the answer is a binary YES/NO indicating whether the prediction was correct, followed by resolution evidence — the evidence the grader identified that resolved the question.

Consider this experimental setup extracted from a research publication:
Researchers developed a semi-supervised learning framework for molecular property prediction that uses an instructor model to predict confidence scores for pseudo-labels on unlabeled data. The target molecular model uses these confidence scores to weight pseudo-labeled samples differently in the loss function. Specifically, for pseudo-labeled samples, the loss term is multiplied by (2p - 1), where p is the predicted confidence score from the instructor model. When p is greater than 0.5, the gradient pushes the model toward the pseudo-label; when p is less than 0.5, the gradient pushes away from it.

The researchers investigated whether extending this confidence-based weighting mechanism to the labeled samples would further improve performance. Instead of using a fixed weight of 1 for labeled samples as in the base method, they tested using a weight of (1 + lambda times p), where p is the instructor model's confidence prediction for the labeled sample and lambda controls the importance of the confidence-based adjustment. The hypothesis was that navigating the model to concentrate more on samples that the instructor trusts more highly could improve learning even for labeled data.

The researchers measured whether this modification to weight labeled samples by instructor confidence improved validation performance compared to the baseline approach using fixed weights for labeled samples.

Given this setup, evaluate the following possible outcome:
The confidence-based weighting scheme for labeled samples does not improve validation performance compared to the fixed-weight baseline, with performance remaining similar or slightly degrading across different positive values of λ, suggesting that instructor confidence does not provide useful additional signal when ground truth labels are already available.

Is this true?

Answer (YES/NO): YES